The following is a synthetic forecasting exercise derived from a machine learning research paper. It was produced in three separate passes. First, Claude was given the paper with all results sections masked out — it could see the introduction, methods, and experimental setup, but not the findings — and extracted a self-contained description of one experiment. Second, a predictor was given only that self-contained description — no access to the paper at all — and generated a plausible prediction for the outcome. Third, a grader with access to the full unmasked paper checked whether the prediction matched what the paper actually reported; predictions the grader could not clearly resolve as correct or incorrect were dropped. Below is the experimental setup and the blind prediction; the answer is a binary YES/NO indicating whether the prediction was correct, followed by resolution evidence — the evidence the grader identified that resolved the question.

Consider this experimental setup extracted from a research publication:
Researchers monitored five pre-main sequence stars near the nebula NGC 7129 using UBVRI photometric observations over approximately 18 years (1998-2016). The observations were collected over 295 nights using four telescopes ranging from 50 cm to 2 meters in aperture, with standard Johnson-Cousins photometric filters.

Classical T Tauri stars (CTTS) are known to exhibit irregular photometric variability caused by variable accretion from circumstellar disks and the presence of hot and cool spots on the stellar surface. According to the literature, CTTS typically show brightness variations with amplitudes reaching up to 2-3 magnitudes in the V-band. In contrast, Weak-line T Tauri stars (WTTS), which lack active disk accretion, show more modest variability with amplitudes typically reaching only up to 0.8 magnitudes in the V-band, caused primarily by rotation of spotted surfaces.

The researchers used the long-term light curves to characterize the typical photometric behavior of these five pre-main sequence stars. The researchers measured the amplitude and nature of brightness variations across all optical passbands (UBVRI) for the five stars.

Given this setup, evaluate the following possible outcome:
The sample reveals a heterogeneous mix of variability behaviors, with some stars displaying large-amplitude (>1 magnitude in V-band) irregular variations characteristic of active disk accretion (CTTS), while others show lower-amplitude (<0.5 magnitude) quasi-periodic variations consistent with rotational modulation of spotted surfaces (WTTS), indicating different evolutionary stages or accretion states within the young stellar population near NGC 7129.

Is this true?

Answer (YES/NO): NO